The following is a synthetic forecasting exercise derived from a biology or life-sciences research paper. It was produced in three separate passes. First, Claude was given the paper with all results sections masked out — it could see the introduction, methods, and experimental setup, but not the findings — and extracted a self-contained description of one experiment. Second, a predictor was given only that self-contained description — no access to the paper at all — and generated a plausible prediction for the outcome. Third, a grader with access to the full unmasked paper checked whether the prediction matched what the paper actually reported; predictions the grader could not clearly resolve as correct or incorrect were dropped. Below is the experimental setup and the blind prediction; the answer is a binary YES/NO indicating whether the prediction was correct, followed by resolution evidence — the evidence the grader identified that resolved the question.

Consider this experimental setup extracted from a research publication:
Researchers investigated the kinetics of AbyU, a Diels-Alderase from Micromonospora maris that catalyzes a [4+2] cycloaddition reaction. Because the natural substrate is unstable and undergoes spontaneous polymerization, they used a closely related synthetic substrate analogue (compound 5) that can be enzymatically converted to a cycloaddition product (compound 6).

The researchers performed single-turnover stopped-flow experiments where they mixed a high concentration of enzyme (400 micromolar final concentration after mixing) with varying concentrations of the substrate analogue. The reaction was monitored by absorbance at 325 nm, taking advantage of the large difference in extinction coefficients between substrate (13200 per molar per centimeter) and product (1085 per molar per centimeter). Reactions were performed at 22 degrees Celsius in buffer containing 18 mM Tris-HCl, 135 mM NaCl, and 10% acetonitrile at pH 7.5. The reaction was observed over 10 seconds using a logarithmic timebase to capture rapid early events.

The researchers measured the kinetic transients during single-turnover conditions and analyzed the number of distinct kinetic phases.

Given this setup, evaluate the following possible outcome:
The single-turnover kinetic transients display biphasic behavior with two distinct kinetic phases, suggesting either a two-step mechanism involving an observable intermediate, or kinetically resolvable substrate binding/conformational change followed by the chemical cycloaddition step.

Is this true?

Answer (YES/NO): NO